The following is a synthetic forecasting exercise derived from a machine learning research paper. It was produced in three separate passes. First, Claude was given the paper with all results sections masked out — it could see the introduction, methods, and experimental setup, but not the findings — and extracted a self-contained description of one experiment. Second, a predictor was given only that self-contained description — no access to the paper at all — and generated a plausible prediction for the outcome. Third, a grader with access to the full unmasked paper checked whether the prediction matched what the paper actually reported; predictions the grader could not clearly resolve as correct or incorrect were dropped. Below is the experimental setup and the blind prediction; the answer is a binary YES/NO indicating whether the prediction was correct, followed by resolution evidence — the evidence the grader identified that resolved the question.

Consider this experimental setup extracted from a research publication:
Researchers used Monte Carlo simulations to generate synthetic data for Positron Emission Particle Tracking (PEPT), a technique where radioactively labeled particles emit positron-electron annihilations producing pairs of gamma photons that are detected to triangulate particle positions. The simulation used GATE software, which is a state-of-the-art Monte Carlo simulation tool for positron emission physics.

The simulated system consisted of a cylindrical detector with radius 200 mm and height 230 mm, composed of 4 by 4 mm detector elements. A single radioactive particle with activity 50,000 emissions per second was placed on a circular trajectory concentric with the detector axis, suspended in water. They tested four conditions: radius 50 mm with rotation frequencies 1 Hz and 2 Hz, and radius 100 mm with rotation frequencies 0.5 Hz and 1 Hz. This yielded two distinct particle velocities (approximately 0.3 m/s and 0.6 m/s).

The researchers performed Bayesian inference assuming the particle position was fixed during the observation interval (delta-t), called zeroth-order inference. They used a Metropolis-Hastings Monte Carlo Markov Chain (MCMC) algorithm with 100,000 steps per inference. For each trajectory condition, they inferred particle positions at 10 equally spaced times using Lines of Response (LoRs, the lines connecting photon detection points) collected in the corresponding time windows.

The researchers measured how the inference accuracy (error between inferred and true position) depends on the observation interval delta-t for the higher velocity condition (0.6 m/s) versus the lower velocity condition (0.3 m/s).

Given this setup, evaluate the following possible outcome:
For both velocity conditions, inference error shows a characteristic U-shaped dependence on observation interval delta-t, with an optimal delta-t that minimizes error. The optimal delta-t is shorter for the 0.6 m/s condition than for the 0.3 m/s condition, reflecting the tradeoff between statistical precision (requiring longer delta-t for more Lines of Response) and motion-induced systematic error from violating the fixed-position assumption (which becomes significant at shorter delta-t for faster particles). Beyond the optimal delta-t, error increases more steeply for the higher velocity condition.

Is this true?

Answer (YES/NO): NO